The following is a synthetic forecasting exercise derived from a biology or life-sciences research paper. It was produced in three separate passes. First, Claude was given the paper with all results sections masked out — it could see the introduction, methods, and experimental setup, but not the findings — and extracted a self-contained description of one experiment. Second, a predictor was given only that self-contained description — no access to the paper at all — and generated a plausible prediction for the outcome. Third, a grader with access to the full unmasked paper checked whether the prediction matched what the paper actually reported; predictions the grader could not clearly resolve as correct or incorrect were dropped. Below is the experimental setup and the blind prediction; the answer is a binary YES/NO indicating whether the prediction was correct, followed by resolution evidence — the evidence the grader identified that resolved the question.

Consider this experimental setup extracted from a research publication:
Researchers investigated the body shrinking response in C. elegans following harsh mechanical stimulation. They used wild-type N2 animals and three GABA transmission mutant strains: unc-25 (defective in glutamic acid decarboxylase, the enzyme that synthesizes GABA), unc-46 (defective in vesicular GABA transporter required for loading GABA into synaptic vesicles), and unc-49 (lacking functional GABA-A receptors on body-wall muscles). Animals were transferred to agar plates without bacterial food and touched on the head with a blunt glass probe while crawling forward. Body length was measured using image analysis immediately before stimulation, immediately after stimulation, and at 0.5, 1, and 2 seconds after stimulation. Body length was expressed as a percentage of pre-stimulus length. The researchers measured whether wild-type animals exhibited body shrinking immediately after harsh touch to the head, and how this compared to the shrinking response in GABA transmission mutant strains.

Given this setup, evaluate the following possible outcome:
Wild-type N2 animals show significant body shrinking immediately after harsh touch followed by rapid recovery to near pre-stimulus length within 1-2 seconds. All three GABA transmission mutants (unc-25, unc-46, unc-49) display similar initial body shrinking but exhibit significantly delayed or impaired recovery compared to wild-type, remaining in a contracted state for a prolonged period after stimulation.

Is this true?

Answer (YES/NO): NO